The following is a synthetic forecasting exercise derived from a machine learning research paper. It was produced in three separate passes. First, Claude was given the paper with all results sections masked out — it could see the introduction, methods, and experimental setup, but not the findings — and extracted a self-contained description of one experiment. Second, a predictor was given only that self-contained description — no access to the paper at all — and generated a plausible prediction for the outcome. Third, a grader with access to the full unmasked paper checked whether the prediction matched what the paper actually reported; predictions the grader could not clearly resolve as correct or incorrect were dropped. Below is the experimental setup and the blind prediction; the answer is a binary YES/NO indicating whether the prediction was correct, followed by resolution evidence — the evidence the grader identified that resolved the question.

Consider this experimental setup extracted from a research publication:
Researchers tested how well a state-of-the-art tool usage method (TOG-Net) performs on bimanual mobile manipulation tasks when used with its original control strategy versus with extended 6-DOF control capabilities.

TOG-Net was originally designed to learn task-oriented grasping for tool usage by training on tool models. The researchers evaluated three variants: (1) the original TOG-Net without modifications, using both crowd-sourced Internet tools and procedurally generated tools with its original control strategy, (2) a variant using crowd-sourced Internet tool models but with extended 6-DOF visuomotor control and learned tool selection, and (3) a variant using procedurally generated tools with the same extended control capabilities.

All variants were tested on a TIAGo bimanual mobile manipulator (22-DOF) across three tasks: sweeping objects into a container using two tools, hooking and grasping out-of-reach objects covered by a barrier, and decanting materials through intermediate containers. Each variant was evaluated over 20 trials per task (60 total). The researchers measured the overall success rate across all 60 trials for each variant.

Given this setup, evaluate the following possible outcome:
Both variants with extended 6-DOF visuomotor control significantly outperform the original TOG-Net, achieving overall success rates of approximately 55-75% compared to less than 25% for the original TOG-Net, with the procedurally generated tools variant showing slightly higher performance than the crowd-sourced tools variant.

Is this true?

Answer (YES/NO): NO